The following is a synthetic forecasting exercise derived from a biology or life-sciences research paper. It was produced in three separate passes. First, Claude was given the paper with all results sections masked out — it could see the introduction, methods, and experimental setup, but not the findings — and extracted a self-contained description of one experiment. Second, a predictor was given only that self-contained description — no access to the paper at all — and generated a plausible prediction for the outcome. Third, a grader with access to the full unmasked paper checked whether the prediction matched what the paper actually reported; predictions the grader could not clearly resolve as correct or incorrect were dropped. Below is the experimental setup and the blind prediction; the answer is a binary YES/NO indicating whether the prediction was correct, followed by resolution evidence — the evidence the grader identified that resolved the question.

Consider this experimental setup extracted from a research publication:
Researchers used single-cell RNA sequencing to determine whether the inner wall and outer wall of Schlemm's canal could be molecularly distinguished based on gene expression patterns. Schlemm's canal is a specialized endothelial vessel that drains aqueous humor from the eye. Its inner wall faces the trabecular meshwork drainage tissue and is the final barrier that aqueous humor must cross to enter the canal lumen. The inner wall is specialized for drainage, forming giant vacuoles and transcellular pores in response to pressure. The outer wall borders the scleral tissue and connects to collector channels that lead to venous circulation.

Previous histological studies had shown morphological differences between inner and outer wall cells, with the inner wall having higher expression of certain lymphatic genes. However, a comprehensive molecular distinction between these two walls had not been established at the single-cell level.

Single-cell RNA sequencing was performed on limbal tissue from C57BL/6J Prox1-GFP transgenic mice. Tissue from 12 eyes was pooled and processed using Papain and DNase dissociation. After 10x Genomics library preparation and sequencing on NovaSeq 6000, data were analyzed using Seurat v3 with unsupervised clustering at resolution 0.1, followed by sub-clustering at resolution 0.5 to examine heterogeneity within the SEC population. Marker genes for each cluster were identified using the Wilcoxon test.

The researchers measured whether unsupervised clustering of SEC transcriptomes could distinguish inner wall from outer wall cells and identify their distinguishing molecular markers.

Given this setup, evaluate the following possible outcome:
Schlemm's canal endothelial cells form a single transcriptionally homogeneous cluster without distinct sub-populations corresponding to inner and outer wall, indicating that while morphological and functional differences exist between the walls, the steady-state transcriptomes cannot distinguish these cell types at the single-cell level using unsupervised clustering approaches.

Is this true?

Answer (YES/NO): NO